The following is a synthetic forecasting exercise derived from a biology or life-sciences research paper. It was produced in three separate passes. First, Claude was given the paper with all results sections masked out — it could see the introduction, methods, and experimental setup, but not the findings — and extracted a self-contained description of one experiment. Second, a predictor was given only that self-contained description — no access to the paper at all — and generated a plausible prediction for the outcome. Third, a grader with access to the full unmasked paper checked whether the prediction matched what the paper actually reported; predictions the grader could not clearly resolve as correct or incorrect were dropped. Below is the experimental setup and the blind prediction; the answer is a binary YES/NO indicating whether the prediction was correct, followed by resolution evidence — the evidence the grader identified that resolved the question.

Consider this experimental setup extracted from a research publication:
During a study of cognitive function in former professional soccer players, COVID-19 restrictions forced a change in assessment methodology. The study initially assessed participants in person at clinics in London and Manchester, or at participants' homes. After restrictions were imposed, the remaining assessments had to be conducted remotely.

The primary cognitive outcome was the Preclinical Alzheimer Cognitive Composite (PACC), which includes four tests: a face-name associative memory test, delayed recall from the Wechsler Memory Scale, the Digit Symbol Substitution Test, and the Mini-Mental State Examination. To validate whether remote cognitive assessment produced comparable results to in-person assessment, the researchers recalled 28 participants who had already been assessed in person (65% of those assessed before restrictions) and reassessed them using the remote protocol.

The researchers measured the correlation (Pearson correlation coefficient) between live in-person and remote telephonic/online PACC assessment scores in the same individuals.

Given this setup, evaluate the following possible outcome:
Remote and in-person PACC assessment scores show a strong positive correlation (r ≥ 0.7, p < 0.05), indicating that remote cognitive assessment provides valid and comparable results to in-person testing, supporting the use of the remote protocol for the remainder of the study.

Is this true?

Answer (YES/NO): YES